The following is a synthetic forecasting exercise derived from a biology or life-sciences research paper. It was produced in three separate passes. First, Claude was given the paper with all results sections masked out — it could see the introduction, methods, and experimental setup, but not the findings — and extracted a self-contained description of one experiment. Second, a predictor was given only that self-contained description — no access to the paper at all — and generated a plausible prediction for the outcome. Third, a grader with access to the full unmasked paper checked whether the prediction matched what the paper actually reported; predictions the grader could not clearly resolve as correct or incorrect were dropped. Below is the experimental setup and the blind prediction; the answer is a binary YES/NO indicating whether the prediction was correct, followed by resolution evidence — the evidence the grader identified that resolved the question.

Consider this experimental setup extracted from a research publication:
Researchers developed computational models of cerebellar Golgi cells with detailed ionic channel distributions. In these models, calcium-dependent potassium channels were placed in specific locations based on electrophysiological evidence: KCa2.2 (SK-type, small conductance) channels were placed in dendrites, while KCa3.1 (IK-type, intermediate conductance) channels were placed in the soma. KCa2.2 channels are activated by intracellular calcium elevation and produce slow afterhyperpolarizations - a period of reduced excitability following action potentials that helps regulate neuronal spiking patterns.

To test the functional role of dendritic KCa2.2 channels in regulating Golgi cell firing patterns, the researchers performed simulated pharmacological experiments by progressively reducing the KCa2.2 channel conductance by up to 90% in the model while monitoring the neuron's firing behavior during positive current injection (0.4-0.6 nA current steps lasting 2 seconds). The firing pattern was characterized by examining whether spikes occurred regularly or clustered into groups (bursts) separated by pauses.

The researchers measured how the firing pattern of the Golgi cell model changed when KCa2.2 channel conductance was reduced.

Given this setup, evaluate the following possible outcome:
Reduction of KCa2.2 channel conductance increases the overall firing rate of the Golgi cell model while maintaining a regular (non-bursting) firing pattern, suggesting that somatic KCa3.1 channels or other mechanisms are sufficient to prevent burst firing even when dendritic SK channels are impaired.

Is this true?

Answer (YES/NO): NO